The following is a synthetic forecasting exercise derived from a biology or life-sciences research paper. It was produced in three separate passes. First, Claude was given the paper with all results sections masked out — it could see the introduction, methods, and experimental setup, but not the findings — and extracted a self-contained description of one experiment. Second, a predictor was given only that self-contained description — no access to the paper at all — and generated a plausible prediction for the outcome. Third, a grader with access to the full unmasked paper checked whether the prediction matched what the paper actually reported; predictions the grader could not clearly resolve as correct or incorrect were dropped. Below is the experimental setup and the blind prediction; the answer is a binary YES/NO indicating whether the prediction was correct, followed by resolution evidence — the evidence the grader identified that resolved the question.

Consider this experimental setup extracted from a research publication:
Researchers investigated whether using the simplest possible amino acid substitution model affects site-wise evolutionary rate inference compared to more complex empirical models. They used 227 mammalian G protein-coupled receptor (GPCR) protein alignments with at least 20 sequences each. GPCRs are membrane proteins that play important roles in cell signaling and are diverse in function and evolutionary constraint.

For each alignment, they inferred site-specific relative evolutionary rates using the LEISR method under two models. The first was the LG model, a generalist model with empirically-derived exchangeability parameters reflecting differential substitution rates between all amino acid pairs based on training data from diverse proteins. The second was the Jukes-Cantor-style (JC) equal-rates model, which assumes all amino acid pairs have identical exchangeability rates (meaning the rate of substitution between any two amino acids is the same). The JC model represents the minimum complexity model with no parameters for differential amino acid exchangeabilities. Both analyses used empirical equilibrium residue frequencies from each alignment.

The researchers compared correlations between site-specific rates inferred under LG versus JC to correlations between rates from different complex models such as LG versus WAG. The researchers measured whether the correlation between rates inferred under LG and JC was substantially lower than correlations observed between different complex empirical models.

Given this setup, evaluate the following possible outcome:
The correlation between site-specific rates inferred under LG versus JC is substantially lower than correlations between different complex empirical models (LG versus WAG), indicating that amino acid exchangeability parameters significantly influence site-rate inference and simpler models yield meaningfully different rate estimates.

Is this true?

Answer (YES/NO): NO